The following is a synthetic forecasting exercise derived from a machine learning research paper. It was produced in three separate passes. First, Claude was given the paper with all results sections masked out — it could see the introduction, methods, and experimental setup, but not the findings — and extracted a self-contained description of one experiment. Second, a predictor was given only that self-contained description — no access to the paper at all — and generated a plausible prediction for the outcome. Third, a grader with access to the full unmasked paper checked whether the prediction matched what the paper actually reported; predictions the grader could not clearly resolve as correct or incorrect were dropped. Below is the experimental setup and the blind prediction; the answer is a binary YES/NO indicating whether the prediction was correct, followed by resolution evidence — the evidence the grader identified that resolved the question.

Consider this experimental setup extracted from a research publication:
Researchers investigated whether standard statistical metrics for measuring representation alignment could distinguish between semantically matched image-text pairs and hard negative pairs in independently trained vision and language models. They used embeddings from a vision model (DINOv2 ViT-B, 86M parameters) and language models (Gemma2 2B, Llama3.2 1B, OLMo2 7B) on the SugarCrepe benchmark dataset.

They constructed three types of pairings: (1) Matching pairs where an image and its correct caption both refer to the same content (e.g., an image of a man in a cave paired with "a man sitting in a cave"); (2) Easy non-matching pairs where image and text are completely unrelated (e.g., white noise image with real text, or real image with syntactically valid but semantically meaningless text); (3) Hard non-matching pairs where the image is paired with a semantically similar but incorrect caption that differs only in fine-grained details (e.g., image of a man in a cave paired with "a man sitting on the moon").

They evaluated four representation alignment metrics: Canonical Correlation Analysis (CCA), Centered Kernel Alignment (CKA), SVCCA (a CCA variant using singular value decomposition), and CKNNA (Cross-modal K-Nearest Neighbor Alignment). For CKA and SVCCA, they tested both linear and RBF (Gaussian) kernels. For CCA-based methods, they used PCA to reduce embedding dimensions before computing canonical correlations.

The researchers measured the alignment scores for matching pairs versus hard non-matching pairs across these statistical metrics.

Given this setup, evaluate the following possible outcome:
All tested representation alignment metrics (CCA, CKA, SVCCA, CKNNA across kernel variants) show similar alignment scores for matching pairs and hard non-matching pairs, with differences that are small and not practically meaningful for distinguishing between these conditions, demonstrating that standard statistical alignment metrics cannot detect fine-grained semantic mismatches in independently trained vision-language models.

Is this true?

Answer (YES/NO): YES